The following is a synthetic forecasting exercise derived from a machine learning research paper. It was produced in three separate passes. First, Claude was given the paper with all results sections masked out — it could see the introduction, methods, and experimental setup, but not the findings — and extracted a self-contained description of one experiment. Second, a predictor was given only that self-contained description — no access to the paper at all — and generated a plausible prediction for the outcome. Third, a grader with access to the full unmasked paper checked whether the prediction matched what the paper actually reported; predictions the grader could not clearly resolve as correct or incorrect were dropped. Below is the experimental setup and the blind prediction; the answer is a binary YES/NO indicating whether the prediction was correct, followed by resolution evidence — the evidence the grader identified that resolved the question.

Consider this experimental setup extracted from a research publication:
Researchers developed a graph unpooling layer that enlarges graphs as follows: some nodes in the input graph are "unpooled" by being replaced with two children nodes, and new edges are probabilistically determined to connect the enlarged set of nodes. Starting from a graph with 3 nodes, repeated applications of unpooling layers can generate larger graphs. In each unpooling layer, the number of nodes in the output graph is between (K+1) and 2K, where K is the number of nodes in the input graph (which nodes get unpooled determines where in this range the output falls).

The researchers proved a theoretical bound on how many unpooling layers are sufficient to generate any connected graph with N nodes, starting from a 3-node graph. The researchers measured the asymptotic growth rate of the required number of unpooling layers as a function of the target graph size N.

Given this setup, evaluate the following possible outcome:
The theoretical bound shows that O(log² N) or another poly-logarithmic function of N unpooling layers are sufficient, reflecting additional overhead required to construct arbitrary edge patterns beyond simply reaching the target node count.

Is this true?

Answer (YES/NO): NO